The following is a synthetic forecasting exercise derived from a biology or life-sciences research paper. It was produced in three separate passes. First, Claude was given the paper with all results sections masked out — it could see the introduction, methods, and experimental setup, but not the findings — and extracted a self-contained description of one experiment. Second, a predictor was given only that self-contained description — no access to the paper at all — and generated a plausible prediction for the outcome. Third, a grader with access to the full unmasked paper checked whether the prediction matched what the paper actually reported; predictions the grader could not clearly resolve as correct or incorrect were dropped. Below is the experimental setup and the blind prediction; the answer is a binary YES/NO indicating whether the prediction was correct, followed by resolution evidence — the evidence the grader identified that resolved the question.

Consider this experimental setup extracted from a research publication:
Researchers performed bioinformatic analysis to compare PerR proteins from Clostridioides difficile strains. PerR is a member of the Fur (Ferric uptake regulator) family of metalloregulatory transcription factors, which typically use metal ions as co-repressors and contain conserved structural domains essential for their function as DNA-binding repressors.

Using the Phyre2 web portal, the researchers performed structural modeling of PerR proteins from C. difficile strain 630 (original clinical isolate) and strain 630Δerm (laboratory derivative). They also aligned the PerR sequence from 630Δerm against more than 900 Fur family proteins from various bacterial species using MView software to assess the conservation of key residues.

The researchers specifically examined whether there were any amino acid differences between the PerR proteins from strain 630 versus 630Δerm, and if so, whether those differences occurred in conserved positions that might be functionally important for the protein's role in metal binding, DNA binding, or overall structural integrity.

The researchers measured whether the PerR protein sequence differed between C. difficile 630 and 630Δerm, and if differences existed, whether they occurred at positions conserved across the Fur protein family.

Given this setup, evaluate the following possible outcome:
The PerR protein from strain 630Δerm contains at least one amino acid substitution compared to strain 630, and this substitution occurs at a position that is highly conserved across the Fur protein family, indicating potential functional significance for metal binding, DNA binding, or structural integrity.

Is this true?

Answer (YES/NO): YES